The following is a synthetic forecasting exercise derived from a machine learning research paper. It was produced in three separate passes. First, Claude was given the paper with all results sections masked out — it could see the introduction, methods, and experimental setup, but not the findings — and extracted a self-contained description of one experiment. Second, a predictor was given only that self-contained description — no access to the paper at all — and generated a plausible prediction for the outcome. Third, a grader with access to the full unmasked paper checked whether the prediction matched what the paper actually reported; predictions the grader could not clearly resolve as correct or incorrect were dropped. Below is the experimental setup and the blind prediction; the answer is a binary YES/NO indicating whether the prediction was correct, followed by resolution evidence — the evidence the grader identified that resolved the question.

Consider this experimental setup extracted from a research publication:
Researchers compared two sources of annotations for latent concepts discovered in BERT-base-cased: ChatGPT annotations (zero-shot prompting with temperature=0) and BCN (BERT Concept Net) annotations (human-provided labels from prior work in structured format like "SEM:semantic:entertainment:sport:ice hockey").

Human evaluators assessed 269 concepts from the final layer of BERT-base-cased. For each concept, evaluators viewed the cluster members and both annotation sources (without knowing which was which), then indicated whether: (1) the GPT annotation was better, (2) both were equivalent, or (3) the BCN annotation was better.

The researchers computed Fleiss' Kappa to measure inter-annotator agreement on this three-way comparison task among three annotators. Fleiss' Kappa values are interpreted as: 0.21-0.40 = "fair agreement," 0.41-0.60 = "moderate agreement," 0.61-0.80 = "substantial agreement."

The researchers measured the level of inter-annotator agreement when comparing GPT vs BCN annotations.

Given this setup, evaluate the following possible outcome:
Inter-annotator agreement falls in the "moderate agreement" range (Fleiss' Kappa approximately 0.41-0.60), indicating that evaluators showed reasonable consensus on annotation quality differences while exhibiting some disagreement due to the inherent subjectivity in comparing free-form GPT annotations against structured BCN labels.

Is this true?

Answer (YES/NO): YES